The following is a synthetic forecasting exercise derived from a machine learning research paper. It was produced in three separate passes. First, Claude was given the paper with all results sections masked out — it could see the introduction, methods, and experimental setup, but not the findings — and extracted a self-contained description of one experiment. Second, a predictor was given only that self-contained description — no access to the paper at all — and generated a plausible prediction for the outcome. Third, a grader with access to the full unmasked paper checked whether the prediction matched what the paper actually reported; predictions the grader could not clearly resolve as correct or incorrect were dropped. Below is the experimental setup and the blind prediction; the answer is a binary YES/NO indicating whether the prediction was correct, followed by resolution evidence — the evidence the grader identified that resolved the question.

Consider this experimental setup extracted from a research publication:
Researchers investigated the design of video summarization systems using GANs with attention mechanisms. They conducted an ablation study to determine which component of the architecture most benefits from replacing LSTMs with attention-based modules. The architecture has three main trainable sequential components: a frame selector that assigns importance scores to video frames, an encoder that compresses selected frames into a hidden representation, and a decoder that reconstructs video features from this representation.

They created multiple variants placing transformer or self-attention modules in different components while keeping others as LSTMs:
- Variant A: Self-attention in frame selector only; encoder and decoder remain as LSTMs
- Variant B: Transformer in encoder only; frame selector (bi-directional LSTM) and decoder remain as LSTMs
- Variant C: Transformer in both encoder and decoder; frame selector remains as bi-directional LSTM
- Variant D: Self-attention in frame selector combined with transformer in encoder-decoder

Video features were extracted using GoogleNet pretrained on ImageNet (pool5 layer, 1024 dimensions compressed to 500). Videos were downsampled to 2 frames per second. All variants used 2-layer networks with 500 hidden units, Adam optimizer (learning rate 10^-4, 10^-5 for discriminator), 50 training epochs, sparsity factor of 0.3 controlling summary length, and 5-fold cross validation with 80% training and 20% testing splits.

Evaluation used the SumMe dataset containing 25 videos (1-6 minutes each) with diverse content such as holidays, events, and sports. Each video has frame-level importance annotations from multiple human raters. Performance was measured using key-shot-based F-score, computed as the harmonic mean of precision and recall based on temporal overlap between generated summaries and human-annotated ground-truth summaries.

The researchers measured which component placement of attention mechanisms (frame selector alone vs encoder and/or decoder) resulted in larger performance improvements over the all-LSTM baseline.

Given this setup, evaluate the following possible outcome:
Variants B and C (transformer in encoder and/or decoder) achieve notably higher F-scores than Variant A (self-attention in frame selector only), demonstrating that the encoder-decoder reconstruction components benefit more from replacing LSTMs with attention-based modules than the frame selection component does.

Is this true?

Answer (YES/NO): NO